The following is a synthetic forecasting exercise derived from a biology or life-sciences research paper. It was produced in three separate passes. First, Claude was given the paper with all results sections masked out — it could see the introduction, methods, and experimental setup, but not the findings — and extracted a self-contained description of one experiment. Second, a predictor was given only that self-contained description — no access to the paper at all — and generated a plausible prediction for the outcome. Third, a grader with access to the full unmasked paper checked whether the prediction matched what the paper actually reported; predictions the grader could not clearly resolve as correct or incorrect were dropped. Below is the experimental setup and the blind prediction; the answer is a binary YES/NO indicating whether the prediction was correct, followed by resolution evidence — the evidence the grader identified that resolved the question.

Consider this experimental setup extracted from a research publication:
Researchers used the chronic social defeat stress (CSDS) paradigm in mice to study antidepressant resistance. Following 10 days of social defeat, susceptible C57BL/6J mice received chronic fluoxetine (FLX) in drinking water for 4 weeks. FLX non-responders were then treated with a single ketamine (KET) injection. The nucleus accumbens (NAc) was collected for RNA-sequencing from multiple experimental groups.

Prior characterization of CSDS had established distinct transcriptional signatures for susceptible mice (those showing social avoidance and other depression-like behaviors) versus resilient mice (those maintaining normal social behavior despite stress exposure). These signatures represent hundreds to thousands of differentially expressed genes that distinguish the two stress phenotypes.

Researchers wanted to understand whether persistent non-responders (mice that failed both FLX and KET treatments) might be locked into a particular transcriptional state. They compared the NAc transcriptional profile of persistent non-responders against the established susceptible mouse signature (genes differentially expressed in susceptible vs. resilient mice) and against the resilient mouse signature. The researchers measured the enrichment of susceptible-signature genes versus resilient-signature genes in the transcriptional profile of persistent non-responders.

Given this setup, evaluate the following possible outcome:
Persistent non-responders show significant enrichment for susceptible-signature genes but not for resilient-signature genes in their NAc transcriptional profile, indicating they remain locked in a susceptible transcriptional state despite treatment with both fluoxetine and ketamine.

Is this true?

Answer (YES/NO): YES